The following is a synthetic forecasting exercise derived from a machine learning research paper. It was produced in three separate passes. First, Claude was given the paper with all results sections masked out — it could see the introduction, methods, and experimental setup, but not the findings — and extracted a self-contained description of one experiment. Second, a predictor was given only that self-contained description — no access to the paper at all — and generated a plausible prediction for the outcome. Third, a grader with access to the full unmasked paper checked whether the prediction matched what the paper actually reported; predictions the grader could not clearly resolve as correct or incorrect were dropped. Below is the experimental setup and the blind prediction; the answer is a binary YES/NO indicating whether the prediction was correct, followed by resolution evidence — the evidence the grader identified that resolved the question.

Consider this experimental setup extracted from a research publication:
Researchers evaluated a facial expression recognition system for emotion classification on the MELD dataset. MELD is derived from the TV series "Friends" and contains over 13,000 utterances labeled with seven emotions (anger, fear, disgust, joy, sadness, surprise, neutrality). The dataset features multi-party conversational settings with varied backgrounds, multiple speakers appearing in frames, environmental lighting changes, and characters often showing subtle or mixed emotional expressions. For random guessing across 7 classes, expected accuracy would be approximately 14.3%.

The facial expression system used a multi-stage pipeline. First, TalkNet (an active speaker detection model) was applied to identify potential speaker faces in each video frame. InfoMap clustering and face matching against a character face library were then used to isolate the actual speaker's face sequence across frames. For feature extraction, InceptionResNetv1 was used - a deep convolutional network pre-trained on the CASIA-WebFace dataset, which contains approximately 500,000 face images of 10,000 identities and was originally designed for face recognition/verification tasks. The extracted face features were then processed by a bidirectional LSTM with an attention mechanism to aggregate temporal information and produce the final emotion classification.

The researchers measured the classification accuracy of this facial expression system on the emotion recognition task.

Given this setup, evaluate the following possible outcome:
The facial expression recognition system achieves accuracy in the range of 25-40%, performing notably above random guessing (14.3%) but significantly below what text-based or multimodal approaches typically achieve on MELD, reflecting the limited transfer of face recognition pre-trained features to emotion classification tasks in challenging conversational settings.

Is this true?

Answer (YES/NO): NO